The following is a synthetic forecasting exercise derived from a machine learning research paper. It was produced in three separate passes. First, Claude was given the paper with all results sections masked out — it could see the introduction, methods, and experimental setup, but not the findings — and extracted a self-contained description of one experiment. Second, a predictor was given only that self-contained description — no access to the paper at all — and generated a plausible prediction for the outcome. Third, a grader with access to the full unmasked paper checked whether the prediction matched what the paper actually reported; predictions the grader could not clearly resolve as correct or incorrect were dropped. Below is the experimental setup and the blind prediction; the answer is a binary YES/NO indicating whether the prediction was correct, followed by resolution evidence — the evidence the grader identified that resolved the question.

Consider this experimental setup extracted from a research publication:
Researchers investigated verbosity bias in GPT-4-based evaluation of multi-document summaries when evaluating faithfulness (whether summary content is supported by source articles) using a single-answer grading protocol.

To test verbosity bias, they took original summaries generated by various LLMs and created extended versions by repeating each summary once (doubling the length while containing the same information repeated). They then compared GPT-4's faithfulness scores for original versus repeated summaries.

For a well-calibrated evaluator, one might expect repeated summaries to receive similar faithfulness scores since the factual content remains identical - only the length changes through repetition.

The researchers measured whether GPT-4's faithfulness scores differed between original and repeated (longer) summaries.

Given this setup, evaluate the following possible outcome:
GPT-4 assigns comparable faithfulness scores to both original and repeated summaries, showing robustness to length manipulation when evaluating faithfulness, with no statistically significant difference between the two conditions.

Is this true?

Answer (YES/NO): NO